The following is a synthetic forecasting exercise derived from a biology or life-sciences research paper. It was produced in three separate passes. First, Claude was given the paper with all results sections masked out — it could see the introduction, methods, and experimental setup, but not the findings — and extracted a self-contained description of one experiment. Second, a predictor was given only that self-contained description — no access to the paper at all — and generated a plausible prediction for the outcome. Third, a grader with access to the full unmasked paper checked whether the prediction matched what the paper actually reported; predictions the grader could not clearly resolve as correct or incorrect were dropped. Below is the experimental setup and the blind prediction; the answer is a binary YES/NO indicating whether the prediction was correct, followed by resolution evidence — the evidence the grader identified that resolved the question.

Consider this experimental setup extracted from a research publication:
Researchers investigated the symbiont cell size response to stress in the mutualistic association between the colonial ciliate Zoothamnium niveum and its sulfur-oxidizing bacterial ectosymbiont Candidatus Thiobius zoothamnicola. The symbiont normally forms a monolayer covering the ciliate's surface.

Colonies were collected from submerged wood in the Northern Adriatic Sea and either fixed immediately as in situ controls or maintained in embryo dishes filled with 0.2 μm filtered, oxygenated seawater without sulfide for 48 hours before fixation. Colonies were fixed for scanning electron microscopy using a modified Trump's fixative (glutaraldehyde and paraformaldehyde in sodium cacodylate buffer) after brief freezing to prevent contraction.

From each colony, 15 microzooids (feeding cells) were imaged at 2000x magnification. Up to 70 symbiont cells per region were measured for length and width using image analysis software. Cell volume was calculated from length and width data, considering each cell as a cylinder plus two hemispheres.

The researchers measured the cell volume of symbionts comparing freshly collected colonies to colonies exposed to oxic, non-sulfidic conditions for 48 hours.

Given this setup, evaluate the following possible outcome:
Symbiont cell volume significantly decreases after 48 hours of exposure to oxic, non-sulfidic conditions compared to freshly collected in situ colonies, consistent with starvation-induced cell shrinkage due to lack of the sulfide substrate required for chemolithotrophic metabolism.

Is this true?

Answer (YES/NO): NO